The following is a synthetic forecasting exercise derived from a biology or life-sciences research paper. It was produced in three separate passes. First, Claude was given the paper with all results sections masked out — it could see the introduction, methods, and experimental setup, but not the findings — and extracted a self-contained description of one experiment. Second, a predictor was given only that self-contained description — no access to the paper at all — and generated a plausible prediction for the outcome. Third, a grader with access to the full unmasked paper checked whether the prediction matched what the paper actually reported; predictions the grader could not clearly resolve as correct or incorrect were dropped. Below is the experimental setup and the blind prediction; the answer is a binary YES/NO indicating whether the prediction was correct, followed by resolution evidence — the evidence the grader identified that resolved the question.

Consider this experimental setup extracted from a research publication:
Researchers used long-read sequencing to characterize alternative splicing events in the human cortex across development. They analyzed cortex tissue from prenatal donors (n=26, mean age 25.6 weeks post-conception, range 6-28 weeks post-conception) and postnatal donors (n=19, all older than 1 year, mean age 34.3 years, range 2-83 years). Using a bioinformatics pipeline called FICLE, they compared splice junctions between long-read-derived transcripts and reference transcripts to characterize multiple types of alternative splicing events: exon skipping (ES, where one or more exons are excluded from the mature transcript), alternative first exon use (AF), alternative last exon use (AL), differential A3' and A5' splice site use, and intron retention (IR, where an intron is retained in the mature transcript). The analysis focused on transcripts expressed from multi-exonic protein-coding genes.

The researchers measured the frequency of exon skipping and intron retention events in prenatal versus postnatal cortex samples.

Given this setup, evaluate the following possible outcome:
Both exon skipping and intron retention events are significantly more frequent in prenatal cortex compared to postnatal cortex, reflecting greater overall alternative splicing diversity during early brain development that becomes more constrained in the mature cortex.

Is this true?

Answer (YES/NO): YES